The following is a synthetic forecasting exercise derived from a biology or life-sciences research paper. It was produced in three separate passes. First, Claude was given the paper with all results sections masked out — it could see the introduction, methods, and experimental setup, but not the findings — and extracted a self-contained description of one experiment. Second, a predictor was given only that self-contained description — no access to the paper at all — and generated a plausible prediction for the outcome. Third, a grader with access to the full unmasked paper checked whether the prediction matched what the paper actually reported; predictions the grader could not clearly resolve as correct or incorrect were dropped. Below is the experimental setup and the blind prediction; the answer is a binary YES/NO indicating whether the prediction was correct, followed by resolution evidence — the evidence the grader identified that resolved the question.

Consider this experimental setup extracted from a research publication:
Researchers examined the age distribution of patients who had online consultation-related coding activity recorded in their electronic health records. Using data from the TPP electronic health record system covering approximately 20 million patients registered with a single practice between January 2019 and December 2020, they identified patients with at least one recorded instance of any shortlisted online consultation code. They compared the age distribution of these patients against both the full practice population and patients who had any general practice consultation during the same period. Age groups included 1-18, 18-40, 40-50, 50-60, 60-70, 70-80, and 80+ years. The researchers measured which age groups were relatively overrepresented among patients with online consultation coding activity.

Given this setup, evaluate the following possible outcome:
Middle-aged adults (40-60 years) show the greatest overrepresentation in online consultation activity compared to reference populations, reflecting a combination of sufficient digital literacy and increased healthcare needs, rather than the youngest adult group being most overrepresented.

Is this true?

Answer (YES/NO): NO